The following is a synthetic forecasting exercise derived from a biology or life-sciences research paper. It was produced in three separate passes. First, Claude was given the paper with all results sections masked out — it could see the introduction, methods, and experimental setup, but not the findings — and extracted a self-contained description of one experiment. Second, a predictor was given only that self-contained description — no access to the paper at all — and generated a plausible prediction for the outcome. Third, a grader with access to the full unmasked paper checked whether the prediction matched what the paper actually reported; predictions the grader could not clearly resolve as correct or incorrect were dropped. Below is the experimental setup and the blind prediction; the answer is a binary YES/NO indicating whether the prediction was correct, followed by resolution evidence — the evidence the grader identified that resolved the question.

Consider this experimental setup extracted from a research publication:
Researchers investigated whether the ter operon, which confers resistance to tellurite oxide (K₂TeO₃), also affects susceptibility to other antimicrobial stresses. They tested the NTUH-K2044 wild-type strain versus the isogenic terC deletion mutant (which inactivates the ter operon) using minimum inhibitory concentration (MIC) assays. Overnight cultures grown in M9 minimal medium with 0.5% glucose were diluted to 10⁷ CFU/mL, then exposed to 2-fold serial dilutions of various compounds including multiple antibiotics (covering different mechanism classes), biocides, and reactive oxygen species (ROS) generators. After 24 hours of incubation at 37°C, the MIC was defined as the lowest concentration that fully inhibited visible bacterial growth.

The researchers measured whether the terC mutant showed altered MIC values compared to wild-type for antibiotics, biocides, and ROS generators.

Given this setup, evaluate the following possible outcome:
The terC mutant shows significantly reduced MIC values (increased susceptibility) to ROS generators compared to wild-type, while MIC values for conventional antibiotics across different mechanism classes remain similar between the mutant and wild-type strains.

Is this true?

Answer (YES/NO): NO